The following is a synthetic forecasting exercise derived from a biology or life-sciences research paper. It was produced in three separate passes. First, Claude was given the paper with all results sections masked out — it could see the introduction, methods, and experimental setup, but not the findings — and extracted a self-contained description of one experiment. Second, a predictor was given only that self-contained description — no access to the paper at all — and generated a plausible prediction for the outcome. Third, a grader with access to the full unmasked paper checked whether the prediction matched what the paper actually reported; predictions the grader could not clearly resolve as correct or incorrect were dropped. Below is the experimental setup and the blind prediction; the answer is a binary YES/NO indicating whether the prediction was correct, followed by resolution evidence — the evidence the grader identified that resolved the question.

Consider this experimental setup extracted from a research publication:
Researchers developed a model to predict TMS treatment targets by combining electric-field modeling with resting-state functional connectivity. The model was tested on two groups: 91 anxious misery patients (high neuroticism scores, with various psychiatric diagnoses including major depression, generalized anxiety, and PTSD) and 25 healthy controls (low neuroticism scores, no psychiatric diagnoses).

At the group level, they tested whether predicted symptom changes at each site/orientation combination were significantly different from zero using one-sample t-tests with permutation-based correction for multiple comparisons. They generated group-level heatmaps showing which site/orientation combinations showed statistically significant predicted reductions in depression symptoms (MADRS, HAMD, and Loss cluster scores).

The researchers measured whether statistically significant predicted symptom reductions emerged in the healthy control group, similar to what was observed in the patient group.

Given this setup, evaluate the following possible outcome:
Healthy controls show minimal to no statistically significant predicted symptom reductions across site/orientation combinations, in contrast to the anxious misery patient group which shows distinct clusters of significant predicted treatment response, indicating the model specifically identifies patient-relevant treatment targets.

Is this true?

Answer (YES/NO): YES